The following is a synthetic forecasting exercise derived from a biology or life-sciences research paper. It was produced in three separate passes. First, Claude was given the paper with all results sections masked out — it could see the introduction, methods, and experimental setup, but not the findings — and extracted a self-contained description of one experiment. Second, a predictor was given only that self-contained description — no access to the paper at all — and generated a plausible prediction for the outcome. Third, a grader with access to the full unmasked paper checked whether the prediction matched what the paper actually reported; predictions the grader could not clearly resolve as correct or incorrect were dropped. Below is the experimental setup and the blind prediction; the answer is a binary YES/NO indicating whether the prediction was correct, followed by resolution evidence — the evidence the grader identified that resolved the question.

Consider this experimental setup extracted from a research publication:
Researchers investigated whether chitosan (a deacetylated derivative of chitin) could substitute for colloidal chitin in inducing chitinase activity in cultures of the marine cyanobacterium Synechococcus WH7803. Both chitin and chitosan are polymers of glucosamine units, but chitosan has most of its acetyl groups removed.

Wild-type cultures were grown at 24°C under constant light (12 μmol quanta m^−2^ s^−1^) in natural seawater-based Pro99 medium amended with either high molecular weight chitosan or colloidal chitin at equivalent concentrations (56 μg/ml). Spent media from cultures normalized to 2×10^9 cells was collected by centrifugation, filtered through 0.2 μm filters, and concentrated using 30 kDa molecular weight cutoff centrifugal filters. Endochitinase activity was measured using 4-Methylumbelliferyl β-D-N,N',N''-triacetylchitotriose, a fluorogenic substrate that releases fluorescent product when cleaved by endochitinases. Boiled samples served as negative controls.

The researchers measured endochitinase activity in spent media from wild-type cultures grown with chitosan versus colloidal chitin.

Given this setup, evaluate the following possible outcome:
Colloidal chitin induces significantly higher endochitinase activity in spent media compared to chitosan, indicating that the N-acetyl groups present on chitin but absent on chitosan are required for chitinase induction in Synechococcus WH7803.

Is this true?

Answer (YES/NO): NO